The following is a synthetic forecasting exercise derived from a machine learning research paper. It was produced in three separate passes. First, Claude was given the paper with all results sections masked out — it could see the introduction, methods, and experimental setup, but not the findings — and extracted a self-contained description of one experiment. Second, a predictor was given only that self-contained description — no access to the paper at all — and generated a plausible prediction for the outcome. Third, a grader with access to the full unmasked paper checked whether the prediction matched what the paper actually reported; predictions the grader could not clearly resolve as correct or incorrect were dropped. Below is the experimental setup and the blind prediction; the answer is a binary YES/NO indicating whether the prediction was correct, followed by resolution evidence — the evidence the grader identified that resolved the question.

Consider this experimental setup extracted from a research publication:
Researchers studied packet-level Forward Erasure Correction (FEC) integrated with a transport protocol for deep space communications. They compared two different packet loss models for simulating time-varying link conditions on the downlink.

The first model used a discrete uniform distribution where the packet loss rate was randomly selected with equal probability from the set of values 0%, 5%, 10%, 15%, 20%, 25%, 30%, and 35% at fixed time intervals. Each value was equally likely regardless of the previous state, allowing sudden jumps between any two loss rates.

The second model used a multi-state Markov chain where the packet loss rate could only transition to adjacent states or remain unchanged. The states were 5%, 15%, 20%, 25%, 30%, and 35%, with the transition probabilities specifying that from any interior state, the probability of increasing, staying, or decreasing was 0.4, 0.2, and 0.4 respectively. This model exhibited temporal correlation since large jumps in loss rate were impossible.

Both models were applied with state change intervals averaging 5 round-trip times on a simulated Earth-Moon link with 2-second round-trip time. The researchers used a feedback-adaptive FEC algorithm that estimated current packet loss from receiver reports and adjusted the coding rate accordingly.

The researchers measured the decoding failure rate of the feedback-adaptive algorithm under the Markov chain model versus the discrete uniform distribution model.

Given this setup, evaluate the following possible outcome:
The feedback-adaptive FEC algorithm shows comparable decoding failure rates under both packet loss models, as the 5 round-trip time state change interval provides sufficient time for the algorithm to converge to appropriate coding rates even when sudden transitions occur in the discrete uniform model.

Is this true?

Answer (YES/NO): YES